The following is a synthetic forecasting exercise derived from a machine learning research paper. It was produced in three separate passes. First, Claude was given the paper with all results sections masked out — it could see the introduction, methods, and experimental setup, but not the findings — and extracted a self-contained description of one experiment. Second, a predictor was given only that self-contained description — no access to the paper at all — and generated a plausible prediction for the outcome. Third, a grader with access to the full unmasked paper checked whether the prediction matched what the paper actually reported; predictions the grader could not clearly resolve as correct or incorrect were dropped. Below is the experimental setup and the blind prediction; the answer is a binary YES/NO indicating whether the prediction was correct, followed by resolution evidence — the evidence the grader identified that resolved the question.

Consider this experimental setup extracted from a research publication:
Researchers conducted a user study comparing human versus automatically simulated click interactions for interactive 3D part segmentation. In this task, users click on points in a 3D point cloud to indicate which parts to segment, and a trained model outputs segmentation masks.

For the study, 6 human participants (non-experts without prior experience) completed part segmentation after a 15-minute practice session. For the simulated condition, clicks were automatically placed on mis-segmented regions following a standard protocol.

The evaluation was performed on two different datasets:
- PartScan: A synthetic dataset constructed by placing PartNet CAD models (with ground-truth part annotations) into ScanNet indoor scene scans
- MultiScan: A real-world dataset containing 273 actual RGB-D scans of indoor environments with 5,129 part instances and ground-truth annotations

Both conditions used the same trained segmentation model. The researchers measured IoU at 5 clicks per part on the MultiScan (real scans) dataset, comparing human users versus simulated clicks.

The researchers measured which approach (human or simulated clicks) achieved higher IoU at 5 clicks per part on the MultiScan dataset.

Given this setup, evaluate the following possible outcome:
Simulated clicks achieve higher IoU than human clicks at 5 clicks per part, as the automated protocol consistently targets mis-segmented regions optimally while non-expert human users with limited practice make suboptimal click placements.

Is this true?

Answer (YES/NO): NO